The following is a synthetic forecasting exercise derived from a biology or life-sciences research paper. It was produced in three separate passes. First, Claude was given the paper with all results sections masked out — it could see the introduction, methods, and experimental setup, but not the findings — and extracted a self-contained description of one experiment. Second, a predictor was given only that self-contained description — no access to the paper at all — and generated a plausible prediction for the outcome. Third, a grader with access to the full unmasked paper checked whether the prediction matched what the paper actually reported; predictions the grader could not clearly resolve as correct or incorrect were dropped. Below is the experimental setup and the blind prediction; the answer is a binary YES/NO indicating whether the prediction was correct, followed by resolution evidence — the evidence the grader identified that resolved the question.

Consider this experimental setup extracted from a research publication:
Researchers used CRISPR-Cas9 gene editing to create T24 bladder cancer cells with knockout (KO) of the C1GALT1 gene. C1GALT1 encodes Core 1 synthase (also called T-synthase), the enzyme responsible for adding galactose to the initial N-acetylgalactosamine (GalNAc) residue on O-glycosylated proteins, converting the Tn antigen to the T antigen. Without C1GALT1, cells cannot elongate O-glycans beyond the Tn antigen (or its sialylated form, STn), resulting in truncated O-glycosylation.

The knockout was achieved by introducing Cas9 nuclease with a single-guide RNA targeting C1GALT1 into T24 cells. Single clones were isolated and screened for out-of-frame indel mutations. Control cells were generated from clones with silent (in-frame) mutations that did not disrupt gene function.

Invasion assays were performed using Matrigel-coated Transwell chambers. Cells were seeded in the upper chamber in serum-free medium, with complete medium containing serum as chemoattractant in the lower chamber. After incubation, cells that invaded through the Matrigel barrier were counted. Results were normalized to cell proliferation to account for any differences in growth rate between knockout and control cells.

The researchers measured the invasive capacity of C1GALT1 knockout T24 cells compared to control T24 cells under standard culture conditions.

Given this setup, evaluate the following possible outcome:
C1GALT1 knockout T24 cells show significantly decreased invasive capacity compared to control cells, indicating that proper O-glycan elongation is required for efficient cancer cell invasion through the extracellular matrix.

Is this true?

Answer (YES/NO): NO